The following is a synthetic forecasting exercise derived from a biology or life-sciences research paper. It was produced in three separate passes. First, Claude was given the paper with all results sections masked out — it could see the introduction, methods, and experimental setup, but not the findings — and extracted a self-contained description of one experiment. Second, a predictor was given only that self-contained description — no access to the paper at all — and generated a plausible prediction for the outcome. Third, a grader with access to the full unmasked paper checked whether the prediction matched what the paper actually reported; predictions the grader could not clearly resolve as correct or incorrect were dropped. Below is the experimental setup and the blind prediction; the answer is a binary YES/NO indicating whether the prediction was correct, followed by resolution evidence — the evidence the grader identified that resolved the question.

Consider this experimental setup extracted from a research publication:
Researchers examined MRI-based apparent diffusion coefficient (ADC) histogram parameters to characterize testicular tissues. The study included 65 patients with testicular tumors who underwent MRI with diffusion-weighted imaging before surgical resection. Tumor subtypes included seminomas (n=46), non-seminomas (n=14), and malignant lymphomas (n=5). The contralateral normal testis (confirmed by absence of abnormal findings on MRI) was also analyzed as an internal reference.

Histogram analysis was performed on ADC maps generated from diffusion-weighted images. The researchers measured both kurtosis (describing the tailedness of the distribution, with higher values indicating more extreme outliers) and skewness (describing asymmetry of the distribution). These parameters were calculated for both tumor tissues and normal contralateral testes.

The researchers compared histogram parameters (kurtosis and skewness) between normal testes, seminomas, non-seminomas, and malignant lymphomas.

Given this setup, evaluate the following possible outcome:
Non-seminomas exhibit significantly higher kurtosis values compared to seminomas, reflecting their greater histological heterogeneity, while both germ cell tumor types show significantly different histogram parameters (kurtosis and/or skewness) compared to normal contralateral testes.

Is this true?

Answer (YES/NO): NO